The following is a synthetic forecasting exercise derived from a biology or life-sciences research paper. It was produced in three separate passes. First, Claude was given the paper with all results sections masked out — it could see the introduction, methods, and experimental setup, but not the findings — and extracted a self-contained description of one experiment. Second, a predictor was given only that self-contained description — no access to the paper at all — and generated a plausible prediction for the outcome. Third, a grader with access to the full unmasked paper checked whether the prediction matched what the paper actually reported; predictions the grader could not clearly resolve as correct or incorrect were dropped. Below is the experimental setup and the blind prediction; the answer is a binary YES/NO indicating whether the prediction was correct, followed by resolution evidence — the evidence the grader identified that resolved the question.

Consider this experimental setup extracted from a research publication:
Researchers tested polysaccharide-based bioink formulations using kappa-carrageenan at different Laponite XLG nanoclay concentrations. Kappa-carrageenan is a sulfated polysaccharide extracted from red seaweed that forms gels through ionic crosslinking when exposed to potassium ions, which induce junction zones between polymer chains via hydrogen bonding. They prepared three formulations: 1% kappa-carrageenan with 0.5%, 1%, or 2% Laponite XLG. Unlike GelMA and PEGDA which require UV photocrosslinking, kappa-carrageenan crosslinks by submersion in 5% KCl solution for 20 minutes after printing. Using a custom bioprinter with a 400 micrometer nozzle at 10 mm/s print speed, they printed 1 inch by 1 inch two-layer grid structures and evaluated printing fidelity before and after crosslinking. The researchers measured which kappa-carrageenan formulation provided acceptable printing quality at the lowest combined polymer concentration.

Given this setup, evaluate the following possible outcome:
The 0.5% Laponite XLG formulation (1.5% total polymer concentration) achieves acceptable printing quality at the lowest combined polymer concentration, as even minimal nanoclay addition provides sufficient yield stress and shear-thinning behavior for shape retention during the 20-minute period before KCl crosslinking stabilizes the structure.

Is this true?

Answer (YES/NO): NO